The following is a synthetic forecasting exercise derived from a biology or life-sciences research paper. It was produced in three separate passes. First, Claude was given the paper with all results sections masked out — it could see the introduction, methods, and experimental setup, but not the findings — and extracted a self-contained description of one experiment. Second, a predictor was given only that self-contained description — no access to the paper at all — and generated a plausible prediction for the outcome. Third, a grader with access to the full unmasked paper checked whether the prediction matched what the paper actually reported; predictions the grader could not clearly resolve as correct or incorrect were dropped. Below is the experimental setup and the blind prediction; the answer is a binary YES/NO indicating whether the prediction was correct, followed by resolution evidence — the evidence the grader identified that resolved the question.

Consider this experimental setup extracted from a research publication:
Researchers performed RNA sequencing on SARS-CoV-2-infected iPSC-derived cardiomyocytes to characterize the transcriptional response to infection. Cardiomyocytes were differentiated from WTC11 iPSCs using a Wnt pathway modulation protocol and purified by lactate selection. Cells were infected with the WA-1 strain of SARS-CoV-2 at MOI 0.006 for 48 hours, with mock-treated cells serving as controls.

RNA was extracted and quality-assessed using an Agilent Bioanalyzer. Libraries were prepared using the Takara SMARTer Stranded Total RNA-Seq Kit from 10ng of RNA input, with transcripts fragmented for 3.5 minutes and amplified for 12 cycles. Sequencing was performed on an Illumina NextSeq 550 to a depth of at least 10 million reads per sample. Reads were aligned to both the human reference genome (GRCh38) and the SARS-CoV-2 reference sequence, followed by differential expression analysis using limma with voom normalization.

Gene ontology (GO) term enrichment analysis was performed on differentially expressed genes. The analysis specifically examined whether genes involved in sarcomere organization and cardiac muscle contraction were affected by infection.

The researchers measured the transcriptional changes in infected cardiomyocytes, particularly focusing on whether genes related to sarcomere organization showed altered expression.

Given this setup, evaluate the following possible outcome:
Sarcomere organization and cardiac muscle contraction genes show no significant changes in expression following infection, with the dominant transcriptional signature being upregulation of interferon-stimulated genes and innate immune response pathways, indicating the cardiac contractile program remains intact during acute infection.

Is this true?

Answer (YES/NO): NO